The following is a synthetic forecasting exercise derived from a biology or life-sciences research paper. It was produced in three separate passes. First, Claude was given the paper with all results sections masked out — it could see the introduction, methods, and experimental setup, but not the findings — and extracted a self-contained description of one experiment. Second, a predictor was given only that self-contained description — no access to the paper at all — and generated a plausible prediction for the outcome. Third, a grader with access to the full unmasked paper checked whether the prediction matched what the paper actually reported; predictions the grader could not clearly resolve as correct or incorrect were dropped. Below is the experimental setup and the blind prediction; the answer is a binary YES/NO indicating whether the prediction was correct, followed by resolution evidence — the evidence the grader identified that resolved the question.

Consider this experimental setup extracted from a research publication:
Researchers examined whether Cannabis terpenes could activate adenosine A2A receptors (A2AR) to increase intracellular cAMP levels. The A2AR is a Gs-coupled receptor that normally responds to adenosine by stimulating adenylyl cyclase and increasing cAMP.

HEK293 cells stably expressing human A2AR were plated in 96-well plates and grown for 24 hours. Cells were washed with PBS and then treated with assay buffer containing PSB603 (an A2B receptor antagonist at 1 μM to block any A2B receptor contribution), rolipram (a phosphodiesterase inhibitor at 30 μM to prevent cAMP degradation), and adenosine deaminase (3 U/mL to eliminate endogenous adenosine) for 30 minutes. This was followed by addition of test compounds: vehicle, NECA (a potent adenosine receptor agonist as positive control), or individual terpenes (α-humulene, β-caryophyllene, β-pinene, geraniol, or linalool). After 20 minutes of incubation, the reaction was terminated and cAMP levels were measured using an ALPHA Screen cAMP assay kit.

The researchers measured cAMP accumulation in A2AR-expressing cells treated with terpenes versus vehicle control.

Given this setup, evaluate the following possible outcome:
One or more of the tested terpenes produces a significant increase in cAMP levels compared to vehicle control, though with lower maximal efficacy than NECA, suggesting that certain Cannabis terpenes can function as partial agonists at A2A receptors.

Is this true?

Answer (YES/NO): YES